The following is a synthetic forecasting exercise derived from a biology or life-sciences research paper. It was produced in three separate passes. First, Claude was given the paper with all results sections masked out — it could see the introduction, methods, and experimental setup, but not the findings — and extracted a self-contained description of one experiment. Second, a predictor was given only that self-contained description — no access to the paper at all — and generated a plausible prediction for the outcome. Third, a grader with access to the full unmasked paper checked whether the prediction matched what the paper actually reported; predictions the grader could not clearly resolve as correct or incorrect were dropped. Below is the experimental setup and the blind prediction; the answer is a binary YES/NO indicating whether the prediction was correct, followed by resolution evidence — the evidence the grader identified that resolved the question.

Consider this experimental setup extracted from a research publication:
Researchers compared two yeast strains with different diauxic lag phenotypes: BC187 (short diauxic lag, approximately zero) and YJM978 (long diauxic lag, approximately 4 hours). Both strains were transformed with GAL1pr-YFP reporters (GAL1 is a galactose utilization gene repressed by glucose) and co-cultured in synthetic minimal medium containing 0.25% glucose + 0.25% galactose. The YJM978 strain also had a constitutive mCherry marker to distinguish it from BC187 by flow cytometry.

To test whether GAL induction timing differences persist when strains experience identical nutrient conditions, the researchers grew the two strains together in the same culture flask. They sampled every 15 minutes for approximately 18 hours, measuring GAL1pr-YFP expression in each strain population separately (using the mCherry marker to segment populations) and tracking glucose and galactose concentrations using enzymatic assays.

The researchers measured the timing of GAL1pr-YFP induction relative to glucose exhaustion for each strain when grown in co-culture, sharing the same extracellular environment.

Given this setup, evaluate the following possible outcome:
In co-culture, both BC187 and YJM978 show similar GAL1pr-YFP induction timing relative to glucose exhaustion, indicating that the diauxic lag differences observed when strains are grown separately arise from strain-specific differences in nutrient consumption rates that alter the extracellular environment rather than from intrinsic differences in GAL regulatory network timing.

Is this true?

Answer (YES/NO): NO